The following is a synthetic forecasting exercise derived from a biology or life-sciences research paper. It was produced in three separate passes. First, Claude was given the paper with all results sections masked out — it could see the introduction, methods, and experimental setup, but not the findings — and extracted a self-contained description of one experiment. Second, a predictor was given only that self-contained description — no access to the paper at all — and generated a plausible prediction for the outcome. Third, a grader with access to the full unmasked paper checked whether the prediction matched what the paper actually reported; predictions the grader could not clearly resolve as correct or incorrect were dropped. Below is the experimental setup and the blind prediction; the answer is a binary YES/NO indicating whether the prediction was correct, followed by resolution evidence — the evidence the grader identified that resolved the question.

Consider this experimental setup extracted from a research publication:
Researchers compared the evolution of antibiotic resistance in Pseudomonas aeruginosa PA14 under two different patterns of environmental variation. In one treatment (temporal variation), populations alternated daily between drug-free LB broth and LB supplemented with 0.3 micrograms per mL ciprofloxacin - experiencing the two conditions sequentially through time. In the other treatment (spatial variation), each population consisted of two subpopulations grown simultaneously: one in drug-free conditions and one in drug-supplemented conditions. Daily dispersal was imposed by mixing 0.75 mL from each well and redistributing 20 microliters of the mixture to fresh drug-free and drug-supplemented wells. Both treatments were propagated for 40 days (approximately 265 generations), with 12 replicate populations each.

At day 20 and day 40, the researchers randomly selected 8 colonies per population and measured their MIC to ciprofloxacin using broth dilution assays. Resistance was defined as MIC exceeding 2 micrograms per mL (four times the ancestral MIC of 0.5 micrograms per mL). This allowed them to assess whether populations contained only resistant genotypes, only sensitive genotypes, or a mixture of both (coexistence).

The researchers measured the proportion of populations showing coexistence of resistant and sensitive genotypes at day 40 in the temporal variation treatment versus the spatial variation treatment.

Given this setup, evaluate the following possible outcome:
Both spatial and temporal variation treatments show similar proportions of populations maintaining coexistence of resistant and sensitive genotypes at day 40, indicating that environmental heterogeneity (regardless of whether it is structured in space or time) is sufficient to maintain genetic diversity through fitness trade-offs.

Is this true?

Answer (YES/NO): NO